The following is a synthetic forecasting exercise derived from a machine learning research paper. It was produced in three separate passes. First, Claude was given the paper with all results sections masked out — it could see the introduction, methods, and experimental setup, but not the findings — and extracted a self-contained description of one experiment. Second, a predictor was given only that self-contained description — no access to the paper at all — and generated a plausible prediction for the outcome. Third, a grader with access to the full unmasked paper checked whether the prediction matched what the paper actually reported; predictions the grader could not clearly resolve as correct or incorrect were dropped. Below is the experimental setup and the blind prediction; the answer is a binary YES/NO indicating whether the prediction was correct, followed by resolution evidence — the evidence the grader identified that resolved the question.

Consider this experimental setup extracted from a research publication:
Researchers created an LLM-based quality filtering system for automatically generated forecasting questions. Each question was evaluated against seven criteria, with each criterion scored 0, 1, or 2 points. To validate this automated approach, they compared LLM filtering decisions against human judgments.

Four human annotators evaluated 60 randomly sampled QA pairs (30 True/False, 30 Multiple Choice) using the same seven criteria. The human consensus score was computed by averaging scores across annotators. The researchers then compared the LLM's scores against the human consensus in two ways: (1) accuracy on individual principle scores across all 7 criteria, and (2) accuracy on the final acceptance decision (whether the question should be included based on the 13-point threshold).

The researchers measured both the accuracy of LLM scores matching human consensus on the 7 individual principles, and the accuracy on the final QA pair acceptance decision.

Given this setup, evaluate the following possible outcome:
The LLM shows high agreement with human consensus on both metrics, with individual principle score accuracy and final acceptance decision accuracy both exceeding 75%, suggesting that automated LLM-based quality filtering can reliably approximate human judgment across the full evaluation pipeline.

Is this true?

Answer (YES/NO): YES